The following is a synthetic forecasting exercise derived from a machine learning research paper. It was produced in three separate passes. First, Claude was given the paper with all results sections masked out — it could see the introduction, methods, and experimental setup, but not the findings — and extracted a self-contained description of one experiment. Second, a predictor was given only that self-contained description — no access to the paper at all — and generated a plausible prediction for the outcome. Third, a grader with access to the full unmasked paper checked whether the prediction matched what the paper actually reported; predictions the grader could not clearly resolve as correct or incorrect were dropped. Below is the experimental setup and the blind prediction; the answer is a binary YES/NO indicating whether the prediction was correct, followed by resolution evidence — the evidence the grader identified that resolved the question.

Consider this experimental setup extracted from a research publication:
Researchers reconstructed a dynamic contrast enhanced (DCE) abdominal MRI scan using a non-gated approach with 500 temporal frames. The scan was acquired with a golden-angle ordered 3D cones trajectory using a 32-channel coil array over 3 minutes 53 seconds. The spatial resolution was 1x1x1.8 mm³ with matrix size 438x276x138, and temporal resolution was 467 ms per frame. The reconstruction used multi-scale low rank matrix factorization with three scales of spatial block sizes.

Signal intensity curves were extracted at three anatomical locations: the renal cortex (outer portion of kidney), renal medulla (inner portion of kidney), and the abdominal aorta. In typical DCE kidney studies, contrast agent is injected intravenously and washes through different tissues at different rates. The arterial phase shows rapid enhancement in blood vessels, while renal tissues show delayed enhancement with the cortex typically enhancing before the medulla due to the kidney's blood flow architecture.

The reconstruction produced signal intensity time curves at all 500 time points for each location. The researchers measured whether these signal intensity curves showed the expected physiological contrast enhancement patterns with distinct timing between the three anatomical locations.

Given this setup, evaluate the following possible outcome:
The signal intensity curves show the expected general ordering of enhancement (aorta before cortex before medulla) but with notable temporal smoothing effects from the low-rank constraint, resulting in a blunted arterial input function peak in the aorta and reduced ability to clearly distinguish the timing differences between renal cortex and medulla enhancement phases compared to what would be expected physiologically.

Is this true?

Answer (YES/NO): NO